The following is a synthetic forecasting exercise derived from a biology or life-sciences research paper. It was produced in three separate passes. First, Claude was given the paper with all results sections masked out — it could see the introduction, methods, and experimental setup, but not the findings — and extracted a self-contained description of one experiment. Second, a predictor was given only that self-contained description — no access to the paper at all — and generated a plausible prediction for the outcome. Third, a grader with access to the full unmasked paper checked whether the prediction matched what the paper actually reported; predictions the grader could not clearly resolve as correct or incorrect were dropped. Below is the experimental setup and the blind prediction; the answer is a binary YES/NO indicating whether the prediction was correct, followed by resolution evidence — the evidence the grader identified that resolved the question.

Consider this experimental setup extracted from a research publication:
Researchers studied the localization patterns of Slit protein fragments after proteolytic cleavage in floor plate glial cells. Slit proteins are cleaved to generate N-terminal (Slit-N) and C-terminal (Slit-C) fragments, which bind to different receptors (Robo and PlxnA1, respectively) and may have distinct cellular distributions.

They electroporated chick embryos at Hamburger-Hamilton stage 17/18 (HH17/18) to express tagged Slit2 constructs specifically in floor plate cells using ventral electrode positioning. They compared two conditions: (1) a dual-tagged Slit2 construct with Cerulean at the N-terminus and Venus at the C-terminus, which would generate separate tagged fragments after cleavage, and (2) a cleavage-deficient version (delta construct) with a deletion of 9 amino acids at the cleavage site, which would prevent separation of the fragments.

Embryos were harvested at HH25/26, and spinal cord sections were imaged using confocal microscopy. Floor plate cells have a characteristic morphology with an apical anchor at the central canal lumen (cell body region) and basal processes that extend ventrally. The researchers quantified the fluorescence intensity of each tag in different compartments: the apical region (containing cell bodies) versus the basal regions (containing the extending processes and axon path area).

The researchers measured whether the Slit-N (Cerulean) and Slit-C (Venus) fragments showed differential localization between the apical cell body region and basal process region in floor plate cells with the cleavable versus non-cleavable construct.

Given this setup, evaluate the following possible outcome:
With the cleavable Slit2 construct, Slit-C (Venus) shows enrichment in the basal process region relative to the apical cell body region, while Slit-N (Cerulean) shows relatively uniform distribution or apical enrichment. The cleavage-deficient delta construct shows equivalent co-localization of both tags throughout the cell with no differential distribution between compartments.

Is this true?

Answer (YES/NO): NO